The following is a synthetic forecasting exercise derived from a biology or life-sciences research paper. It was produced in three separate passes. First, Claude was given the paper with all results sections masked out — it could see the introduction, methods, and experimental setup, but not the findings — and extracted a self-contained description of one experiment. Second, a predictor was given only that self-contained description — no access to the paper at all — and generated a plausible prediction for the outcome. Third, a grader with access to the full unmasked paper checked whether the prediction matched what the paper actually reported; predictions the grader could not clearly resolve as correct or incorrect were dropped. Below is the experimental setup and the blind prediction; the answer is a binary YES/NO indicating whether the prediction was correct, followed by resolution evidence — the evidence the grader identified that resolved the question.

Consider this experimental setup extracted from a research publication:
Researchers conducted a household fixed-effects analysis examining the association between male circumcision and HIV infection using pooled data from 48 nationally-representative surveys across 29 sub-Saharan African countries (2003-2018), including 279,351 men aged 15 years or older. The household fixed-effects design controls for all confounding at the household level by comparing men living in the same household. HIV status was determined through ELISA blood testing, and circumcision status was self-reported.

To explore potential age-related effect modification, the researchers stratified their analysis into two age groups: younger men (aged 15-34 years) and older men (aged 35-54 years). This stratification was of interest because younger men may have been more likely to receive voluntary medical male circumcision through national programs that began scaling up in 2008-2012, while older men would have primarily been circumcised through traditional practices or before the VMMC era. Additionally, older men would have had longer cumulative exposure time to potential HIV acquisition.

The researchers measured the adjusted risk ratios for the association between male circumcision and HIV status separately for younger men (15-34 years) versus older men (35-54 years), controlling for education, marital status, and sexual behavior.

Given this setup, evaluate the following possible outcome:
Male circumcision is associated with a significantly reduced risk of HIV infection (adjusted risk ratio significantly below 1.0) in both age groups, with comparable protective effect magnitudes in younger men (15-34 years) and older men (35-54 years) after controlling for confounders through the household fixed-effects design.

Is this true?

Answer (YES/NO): NO